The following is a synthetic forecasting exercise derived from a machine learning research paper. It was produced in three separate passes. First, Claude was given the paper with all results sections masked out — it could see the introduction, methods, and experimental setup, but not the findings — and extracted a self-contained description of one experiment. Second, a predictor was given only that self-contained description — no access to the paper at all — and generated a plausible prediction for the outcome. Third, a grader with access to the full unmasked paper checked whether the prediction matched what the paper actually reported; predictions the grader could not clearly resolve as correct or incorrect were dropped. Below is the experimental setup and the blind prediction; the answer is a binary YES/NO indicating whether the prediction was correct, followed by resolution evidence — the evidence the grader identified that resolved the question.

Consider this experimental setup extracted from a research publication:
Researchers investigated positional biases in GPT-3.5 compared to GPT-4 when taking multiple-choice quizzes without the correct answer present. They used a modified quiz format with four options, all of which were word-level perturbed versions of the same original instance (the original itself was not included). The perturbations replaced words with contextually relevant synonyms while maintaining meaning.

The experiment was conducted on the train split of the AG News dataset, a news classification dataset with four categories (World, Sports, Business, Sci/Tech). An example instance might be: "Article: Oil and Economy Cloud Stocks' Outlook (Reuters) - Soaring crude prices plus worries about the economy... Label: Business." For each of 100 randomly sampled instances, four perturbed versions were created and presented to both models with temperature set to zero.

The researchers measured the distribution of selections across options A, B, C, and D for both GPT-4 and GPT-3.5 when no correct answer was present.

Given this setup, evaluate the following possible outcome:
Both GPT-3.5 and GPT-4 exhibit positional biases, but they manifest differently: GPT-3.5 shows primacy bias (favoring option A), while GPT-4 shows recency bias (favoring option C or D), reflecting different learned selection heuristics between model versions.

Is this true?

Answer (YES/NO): NO